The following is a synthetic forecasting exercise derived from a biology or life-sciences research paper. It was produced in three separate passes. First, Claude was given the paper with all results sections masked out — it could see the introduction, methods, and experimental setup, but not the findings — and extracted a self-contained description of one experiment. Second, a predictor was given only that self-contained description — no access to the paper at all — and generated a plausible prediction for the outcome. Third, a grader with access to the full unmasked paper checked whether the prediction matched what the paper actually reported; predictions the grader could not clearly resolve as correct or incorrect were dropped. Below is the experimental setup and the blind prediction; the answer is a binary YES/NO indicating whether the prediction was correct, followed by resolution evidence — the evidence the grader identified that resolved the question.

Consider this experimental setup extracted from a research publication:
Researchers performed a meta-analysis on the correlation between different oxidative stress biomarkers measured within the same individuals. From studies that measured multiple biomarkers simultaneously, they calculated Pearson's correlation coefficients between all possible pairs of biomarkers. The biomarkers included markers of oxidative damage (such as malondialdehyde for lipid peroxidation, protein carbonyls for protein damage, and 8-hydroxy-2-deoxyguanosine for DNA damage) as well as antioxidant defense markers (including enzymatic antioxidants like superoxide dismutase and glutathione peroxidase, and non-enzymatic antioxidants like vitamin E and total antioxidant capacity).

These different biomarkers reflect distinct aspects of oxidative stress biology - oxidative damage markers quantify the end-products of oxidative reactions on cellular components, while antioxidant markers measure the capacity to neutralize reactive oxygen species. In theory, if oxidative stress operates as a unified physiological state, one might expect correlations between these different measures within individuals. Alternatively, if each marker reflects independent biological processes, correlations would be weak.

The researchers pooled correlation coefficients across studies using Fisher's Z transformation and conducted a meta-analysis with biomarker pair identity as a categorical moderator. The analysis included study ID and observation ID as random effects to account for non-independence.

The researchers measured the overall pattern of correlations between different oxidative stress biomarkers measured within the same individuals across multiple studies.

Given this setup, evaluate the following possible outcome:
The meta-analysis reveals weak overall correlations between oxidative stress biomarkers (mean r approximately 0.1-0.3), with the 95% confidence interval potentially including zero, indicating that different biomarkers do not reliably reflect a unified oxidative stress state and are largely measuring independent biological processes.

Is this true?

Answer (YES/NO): YES